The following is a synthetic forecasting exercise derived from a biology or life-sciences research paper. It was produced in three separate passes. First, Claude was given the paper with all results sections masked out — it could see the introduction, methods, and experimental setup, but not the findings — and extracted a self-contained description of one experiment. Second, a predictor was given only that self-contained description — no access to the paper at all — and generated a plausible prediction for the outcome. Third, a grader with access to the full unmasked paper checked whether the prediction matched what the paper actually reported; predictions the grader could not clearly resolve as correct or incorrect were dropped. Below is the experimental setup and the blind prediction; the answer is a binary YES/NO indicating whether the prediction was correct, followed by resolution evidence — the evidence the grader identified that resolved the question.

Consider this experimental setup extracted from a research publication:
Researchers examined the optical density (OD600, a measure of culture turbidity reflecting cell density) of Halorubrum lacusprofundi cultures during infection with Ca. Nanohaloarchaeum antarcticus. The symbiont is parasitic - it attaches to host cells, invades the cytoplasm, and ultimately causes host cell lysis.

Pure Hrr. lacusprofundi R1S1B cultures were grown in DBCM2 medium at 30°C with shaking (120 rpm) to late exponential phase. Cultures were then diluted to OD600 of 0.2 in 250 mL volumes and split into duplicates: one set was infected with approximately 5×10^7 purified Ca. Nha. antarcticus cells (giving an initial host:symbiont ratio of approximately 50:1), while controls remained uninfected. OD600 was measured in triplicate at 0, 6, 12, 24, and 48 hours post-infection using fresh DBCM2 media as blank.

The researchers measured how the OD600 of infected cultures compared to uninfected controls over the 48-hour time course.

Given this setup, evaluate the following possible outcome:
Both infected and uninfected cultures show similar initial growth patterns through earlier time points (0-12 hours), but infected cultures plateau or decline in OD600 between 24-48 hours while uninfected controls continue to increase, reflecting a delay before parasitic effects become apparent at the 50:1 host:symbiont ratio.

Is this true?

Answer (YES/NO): NO